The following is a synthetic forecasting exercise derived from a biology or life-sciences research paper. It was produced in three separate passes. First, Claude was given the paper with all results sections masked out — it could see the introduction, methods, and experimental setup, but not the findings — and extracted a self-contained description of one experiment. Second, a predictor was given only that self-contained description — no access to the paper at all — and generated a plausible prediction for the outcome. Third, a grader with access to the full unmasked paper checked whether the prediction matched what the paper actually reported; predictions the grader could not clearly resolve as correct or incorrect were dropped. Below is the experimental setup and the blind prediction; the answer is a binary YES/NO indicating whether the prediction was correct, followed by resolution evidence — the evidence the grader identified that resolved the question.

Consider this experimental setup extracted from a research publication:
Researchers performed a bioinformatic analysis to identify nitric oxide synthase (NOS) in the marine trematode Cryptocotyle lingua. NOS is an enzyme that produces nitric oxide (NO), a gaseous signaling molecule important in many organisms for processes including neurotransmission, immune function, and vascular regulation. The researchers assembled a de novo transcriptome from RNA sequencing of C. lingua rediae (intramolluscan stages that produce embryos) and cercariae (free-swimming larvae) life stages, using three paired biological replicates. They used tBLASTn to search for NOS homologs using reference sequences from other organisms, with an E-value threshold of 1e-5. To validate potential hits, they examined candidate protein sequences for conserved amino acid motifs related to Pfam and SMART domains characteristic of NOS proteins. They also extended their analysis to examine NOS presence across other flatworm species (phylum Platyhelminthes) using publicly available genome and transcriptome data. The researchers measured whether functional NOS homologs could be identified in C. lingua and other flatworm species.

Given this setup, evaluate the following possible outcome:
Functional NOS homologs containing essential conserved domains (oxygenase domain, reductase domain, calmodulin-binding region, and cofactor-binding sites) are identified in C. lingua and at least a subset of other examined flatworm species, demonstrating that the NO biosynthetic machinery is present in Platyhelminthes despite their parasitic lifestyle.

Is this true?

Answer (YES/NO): NO